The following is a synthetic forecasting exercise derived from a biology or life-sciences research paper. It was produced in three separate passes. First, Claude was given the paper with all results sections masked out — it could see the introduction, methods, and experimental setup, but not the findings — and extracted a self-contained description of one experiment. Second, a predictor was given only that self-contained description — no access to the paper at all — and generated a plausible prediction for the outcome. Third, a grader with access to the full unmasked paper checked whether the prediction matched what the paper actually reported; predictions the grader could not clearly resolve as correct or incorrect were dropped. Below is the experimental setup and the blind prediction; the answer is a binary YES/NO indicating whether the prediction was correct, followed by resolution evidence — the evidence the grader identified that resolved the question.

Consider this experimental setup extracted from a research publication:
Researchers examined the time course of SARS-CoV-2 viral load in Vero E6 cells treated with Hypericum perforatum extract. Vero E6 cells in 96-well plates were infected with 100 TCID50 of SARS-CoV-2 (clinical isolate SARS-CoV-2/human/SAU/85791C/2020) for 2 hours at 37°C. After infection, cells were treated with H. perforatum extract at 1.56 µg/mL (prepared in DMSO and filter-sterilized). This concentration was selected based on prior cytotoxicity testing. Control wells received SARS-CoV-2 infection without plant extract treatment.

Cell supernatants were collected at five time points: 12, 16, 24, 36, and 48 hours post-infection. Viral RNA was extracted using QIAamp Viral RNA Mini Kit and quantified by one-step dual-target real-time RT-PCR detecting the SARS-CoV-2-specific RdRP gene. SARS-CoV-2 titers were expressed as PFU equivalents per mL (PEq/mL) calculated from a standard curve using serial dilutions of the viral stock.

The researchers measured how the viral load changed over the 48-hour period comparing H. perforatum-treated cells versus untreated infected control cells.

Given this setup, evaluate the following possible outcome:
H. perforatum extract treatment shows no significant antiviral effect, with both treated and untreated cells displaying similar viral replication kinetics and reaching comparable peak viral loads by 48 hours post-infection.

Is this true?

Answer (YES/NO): NO